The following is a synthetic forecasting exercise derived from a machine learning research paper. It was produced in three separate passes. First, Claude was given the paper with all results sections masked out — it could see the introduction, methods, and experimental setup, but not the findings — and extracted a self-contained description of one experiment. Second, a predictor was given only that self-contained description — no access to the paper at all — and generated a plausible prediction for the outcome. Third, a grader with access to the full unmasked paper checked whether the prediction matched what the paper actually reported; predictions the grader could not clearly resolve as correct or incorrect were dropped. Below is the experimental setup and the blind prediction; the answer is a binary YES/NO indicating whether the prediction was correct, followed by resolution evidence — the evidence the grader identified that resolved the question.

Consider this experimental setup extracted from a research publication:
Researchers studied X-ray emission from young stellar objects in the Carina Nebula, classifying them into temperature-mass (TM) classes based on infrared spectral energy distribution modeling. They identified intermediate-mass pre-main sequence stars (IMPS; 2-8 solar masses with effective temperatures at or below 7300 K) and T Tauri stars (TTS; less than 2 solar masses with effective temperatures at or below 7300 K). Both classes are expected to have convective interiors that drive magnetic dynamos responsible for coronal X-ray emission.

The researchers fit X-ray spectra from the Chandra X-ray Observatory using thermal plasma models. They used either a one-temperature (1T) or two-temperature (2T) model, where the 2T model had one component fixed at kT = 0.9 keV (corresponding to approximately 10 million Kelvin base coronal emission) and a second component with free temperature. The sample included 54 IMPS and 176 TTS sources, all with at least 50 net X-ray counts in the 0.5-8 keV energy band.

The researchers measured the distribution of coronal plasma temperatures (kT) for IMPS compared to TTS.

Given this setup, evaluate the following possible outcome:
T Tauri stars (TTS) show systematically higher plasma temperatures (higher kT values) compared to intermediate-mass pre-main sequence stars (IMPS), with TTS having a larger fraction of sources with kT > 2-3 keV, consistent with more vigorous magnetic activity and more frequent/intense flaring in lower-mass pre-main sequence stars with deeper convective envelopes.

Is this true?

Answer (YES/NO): NO